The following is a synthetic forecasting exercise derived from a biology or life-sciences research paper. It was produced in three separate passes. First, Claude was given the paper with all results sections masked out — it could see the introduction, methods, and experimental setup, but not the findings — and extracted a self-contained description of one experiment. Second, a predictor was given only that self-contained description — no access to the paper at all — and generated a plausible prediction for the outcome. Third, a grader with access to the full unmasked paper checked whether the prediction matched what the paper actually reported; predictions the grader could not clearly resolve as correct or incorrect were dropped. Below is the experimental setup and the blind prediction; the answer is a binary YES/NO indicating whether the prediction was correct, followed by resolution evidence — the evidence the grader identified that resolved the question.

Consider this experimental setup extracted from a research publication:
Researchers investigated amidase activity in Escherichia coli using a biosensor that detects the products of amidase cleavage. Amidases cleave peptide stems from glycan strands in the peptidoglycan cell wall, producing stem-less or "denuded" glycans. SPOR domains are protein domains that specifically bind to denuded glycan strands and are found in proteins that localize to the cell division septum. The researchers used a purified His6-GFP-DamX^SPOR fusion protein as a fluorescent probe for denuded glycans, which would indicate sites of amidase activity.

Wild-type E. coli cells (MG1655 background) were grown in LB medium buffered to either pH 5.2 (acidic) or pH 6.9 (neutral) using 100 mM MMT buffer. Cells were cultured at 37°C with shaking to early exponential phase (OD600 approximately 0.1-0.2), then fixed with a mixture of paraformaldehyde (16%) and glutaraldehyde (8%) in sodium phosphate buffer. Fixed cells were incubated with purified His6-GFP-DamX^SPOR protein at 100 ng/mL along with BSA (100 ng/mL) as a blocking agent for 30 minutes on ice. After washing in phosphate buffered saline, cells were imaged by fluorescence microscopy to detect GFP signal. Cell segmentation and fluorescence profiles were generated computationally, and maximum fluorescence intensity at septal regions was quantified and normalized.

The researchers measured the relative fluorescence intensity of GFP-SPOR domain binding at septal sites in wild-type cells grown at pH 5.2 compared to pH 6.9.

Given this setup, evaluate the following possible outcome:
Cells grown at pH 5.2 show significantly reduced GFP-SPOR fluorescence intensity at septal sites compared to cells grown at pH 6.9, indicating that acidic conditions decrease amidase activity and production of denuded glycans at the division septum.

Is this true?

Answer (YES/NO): NO